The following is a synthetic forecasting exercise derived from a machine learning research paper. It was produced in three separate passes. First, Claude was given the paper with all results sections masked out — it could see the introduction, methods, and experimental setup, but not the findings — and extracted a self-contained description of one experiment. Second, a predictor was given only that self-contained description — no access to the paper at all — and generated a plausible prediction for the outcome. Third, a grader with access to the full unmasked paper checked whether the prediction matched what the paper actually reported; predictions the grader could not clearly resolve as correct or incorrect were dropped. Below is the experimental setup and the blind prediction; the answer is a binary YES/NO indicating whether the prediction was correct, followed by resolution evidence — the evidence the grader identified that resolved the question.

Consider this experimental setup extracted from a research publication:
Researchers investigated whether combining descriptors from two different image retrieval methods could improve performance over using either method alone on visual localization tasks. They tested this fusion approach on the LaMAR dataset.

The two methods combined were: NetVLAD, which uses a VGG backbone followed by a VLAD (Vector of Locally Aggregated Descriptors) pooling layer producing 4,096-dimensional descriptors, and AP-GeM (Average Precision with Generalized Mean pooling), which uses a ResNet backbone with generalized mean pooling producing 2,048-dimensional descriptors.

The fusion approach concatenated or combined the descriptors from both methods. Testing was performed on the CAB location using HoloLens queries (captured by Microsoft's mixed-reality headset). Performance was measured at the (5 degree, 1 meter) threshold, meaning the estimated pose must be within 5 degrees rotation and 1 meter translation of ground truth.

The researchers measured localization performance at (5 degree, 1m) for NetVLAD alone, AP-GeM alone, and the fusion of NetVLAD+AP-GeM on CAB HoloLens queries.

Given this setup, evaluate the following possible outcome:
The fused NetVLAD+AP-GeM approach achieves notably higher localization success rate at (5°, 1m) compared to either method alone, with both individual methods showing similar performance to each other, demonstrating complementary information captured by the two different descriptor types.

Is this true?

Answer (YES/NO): NO